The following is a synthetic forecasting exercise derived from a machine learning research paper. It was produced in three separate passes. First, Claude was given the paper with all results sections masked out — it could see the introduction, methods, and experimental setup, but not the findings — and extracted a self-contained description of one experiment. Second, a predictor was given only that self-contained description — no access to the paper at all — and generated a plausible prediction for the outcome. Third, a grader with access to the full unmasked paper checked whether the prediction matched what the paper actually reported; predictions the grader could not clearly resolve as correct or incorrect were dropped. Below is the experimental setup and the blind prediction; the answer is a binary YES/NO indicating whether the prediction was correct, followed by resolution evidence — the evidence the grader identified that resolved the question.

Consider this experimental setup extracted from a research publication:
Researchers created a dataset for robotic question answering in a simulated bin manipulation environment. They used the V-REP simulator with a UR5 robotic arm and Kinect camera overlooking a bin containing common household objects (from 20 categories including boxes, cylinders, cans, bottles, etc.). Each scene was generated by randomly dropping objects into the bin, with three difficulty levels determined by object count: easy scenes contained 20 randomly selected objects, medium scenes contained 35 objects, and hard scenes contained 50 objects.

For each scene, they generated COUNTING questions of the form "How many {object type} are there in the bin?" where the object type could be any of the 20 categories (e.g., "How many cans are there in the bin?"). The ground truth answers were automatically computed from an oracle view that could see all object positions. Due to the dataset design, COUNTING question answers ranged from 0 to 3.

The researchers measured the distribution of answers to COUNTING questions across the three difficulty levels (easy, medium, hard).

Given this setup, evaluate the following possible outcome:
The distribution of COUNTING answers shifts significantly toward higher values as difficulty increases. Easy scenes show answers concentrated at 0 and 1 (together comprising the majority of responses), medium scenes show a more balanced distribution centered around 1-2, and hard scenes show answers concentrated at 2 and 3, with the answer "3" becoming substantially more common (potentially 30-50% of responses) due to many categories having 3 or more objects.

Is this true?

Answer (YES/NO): YES